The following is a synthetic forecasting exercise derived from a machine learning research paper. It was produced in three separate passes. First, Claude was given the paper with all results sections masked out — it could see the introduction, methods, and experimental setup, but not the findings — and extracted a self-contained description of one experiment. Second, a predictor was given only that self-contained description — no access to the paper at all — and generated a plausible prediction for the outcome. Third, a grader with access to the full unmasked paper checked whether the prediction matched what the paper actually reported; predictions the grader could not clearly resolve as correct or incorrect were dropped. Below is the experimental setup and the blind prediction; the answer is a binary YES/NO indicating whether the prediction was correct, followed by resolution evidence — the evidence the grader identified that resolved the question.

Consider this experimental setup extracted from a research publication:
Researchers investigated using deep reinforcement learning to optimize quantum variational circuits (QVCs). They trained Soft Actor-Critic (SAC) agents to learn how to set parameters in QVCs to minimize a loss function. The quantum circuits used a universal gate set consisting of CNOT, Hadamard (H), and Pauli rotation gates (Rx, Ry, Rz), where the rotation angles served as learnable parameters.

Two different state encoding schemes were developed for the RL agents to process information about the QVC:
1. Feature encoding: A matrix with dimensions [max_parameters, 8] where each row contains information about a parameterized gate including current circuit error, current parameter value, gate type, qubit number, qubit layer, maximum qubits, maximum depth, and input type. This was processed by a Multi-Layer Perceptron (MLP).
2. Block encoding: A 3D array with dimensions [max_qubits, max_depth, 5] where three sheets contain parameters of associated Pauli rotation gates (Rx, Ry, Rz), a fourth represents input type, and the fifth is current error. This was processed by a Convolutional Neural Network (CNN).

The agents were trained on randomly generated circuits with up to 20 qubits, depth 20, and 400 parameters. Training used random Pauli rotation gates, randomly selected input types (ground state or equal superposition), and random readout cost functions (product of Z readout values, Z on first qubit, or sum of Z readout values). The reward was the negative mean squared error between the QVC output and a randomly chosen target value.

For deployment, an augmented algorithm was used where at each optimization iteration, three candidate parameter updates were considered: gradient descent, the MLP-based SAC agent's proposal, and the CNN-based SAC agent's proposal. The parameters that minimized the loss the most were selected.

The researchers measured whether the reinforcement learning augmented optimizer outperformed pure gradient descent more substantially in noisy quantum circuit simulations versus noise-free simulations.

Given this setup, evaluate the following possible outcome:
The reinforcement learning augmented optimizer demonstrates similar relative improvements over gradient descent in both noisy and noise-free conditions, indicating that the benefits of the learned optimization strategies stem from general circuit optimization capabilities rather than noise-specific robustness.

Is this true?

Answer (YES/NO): NO